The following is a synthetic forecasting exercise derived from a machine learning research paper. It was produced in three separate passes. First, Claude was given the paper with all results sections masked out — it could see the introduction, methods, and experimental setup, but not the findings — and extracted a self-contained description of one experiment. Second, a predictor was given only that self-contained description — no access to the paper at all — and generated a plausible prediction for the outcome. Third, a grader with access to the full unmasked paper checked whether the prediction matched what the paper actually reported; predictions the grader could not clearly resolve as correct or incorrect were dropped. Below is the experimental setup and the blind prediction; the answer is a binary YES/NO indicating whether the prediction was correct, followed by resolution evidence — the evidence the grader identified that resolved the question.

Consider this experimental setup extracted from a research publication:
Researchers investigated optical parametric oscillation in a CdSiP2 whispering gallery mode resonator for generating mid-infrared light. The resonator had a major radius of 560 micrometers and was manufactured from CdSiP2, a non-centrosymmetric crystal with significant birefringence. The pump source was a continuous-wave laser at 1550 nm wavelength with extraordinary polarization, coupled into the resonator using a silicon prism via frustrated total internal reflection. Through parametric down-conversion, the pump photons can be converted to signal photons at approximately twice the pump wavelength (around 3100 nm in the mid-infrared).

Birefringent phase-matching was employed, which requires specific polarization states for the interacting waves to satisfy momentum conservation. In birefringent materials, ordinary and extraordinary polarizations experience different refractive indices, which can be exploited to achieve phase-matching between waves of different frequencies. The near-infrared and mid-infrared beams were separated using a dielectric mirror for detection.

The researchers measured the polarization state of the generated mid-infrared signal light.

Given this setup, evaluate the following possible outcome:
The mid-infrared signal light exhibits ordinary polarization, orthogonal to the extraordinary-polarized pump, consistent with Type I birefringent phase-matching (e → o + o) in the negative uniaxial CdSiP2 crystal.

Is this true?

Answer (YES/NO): YES